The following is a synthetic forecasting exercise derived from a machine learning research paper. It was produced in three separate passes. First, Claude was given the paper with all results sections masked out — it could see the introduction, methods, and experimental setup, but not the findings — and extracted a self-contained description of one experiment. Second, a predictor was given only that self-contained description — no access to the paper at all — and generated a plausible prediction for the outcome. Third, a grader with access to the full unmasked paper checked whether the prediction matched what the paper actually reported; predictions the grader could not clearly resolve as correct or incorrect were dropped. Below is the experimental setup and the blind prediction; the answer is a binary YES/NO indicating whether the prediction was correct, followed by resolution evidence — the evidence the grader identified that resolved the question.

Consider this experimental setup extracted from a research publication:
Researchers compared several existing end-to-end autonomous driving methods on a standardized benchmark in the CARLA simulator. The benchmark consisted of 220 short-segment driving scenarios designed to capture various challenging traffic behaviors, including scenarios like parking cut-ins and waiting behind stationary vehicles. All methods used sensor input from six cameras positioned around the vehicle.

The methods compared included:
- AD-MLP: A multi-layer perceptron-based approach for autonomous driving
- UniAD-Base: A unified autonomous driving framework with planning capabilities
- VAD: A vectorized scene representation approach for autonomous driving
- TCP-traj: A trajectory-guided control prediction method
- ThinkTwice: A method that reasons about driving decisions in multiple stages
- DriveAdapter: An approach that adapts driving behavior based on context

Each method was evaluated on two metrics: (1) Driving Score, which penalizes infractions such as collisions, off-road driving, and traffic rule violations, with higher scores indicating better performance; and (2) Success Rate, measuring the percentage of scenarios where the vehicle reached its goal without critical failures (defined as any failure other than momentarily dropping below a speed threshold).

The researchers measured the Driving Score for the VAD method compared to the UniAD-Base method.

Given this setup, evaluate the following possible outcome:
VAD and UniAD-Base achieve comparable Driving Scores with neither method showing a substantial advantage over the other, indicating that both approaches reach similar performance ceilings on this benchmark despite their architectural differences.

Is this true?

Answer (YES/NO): NO